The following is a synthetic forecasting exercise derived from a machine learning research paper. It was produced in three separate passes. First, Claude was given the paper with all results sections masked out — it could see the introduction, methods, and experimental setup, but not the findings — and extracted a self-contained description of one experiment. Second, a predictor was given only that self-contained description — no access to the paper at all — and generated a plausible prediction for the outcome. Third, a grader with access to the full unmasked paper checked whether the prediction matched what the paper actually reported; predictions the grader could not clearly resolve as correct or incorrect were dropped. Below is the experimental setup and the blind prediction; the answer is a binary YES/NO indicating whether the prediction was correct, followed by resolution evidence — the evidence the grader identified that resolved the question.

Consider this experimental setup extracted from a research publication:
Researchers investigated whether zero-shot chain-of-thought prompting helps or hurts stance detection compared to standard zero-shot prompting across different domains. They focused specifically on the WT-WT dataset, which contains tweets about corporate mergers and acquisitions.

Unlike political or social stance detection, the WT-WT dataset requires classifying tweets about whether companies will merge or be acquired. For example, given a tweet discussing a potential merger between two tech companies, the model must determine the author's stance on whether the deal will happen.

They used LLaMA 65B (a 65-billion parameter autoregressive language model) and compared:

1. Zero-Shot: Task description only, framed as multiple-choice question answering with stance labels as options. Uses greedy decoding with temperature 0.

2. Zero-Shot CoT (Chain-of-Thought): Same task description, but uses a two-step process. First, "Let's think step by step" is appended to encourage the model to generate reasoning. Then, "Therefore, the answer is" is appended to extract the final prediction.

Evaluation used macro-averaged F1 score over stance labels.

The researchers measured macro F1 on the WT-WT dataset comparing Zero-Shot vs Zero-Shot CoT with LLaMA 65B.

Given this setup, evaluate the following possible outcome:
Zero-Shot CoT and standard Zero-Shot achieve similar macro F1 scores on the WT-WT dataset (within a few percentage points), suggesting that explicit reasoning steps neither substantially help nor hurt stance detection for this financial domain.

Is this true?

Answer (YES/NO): NO